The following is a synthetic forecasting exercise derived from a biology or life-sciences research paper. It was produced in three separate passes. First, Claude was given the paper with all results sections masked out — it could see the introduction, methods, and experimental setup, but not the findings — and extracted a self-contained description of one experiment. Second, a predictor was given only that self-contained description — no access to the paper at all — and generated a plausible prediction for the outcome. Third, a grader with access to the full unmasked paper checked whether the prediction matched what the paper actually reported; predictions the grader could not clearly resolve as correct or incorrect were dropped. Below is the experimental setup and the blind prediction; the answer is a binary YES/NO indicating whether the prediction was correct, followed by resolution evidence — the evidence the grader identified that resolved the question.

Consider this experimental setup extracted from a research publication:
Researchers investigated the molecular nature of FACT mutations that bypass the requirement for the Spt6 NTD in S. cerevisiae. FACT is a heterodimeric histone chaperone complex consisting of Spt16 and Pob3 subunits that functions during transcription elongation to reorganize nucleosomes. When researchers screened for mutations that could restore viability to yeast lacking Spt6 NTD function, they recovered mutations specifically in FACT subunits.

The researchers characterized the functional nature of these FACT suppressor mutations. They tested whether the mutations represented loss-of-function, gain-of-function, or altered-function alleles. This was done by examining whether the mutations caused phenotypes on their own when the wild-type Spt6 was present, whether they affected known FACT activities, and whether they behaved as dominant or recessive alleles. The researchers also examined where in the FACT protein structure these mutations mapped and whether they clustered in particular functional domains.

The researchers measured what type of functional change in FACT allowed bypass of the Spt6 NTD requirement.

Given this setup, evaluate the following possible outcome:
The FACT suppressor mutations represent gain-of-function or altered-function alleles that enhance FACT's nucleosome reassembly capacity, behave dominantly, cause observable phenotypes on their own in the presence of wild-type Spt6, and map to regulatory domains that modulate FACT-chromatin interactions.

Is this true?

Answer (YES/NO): NO